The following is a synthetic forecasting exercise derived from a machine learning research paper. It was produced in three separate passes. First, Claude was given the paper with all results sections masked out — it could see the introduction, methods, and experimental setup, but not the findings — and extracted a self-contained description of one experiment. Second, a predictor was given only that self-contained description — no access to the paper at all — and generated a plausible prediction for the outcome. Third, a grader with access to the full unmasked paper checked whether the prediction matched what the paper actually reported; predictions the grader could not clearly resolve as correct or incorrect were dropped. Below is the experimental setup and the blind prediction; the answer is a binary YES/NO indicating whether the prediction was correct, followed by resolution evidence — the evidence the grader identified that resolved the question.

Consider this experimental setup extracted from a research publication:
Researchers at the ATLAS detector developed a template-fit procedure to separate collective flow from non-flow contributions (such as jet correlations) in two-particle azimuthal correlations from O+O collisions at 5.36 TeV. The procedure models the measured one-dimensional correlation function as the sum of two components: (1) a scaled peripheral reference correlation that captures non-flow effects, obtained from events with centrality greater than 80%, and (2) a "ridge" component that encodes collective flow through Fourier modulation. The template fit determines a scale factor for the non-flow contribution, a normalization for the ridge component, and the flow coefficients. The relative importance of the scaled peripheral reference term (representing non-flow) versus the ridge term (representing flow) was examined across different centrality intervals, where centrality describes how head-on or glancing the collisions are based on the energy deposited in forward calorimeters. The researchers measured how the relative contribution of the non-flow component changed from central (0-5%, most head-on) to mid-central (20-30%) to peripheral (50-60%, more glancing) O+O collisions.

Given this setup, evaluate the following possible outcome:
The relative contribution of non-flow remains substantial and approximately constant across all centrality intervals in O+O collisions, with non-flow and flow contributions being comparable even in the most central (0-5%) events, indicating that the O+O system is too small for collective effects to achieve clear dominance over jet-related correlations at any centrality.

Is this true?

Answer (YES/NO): NO